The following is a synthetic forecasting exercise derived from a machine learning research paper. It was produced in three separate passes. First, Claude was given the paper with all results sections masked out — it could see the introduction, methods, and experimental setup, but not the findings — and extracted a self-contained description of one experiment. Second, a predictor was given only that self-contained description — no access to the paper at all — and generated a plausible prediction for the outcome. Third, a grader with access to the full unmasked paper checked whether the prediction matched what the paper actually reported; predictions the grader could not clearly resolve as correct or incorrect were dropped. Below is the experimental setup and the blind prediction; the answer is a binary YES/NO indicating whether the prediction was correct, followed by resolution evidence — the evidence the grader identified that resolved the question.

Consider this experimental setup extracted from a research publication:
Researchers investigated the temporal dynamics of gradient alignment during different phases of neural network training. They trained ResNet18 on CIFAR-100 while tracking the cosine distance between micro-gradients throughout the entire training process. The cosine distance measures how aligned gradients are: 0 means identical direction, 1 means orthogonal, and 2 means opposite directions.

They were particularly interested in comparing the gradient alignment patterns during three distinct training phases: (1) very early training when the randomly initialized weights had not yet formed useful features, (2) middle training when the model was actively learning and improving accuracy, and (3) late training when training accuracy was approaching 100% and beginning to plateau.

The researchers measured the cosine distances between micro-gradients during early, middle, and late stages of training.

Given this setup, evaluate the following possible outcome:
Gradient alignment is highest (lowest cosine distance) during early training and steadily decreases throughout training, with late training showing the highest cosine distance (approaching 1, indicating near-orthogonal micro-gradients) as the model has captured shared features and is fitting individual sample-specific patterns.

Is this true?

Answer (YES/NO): NO